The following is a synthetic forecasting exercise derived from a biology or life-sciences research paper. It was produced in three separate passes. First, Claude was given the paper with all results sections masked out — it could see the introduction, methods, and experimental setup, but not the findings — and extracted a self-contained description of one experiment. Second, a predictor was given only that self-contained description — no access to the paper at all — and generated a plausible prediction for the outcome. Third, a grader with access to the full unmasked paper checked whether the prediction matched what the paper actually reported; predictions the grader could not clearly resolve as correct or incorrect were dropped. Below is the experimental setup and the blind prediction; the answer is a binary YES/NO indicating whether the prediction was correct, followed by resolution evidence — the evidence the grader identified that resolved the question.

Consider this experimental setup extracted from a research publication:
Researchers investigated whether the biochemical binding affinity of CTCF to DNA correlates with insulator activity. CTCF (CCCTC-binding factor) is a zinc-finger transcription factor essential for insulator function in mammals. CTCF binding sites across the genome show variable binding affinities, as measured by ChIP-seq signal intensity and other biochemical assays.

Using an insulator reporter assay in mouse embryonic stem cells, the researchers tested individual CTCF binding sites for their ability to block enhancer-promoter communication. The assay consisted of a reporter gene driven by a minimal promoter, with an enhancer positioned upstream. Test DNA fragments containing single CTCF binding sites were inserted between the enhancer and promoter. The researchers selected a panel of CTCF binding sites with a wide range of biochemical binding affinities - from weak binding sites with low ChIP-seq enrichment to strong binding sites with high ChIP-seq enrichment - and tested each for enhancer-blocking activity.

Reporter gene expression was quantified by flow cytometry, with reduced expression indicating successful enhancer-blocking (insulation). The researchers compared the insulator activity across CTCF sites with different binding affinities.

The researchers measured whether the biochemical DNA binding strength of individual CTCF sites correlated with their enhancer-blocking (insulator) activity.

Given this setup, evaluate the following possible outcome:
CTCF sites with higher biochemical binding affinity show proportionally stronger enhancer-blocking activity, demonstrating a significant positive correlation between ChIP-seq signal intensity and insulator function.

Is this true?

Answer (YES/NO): NO